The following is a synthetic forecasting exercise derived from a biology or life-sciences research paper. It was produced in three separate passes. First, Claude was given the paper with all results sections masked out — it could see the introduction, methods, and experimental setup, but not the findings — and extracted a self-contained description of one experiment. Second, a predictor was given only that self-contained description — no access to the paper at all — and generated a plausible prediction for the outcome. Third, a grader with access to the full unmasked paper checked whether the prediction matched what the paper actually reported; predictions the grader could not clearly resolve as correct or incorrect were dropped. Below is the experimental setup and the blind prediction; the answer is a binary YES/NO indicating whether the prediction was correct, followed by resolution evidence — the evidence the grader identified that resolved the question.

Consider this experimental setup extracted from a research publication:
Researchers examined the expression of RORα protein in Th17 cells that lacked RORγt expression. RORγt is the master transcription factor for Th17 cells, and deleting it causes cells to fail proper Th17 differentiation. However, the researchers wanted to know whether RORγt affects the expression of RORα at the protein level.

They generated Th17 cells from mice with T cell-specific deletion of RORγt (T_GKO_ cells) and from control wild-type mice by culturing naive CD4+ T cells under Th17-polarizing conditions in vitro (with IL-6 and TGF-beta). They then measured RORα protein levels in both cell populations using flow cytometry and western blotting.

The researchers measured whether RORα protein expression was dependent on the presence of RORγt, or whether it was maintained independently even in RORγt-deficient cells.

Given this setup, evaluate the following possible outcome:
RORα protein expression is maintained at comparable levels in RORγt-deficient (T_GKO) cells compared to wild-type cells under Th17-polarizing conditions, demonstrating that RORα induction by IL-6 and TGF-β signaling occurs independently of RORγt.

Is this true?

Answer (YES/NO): YES